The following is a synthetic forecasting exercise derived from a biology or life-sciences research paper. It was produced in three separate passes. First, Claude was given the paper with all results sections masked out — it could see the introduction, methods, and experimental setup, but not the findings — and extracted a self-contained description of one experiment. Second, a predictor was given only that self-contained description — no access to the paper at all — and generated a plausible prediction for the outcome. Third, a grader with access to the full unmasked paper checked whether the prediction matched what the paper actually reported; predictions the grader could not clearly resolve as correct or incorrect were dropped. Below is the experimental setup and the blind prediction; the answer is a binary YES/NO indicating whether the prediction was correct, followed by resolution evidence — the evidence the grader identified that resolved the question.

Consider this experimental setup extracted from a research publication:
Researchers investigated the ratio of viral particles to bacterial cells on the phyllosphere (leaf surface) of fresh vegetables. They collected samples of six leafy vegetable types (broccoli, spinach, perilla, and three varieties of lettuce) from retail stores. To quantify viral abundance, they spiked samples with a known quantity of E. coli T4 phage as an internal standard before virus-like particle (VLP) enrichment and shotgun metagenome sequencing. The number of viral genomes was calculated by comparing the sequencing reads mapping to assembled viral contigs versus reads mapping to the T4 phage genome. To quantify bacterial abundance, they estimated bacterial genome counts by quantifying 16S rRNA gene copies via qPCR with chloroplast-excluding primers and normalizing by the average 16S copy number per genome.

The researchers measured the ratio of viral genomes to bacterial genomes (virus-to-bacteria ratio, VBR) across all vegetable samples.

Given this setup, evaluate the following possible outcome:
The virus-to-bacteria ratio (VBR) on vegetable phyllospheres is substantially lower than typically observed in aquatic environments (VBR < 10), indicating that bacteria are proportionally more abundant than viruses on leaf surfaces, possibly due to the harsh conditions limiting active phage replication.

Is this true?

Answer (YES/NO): NO